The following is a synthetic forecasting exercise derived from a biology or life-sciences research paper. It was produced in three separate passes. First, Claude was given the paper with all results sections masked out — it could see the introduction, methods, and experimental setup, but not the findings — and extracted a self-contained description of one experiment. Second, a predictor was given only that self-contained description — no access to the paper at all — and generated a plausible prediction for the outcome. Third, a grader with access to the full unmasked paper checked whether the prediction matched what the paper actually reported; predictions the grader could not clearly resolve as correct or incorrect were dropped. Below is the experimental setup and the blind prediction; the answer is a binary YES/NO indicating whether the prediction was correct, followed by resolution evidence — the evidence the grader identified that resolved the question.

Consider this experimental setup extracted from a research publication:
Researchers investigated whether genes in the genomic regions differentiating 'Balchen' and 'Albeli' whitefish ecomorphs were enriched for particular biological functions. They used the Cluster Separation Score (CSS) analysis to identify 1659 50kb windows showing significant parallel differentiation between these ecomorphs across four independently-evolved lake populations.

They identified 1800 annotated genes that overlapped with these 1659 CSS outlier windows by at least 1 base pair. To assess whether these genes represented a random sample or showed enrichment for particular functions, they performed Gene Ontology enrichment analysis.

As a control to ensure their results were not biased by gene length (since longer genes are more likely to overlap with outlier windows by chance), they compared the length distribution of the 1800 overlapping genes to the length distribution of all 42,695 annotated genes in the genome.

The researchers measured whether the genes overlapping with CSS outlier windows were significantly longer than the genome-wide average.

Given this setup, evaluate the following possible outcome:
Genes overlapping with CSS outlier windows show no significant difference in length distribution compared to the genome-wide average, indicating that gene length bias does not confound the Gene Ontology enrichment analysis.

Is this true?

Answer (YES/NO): YES